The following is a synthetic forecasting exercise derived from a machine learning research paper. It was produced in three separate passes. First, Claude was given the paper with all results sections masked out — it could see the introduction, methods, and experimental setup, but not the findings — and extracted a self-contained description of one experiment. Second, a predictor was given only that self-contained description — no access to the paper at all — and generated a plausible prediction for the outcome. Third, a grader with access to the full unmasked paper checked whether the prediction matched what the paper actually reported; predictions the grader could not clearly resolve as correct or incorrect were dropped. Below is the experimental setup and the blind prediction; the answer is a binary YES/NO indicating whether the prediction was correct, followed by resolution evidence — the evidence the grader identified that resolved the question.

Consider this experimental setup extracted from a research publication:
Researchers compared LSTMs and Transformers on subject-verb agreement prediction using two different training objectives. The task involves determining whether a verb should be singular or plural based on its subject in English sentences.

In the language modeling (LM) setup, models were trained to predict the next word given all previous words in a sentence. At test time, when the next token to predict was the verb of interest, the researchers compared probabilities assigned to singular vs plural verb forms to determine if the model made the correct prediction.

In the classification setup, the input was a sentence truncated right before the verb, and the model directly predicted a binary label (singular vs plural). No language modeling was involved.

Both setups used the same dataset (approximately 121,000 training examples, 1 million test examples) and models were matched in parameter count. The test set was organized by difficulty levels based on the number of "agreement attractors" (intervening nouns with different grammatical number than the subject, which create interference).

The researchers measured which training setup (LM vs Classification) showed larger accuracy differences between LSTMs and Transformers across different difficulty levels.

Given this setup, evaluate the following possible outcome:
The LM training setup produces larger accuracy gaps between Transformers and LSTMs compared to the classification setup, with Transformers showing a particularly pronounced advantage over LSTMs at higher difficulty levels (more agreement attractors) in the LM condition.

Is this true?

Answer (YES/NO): NO